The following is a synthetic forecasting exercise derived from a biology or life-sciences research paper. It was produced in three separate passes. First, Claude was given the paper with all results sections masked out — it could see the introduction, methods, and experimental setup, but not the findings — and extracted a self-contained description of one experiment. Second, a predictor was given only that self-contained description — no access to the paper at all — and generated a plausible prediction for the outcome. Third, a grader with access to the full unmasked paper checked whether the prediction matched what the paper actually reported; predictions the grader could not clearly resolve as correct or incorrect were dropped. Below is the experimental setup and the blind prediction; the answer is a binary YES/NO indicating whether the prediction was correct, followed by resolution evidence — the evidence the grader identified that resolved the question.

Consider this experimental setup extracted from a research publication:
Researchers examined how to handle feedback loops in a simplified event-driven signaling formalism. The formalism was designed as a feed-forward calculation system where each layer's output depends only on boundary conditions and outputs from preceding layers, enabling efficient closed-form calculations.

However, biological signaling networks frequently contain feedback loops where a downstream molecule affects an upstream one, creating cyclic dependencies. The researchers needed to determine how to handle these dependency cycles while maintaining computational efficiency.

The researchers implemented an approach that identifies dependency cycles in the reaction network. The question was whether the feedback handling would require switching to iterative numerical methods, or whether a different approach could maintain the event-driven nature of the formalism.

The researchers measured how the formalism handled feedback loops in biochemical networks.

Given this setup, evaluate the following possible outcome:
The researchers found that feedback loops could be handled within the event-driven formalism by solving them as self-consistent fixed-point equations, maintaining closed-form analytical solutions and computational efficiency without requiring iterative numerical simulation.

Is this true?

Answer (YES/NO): NO